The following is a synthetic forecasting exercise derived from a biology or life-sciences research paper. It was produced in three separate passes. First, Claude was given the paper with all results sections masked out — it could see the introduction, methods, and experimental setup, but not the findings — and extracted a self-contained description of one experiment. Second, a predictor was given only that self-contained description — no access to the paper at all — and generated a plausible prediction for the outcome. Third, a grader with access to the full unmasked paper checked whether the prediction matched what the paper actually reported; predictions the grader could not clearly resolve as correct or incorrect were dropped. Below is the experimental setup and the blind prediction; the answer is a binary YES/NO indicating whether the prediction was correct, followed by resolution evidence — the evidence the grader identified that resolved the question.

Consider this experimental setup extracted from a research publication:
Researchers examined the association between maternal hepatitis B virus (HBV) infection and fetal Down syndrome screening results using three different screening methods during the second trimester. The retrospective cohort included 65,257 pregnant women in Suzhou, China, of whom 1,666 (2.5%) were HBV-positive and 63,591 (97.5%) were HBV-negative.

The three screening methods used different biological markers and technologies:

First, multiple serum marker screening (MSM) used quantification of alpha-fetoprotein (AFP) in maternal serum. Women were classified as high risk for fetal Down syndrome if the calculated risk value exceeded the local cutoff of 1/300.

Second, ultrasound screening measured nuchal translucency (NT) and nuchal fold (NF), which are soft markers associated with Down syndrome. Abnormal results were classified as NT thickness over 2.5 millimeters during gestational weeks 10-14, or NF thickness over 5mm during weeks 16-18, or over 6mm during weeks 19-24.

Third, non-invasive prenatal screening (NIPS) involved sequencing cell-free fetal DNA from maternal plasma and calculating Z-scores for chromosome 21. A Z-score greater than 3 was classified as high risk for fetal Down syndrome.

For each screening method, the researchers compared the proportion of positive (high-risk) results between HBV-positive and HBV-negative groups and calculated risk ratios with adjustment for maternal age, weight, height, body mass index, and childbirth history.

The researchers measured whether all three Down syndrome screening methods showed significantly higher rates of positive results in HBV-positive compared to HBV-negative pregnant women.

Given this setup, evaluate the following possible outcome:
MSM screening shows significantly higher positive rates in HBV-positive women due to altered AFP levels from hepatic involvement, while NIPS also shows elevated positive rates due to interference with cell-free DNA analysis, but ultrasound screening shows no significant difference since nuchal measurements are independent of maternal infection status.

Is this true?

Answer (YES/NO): NO